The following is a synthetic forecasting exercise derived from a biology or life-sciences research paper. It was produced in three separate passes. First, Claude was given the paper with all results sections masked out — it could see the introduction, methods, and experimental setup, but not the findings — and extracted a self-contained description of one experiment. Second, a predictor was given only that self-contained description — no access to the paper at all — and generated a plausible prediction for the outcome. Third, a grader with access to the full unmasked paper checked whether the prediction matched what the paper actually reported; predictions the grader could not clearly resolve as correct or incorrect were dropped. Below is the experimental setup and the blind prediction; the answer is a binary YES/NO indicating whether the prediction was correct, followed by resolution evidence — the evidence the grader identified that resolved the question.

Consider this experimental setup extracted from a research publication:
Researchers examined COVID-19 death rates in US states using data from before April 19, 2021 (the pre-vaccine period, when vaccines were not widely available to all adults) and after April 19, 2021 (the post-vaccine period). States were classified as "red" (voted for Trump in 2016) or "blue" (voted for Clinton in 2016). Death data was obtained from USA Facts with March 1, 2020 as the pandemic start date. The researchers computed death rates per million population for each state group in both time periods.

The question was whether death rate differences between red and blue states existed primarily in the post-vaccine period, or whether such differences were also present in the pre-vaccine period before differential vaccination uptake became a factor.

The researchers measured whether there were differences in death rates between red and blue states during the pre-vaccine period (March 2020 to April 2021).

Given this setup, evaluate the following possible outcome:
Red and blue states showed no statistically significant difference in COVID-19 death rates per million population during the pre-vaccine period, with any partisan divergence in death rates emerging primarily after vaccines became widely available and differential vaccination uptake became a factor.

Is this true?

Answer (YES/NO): NO